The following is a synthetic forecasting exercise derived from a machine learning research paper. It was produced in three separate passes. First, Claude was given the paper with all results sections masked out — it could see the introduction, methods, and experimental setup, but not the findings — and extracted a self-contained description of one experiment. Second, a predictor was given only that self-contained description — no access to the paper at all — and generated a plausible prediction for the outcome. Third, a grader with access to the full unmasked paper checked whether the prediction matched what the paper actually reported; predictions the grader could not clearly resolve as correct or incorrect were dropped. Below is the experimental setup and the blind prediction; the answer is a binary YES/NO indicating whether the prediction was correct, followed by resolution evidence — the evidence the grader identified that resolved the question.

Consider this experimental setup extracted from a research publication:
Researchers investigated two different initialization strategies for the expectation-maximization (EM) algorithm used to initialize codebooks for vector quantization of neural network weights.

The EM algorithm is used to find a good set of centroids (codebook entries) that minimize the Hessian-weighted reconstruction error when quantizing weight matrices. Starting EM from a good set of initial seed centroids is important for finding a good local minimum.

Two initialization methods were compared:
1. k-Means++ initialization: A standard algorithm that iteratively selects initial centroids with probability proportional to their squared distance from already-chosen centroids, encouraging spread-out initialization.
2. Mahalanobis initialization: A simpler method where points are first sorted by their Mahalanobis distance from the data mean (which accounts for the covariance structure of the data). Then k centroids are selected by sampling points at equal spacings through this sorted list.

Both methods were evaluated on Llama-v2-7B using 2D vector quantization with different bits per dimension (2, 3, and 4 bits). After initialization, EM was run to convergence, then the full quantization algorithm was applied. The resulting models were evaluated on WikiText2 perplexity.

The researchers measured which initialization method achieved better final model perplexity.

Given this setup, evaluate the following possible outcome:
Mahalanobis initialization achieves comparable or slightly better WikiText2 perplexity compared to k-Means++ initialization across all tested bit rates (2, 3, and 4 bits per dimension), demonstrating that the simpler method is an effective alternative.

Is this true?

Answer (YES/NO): YES